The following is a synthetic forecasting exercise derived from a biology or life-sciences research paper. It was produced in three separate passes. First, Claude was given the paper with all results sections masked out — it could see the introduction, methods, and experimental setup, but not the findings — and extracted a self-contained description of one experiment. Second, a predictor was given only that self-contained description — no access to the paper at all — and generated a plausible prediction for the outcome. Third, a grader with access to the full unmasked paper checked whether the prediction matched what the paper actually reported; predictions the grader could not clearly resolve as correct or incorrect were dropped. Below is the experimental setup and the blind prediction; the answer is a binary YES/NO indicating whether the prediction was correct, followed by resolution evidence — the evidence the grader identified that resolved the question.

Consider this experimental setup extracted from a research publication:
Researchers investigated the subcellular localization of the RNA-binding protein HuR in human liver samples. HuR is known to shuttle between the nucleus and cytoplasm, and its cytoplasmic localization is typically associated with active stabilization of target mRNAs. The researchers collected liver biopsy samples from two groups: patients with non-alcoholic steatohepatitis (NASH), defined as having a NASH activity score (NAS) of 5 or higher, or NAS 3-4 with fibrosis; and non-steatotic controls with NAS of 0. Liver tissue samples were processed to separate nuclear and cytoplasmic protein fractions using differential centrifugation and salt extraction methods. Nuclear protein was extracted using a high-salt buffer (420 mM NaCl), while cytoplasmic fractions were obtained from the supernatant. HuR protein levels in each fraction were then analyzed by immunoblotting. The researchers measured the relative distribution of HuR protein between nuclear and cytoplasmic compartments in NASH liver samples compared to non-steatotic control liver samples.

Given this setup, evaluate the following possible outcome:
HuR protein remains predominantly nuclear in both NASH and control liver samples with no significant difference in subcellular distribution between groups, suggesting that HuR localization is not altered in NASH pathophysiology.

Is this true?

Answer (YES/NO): NO